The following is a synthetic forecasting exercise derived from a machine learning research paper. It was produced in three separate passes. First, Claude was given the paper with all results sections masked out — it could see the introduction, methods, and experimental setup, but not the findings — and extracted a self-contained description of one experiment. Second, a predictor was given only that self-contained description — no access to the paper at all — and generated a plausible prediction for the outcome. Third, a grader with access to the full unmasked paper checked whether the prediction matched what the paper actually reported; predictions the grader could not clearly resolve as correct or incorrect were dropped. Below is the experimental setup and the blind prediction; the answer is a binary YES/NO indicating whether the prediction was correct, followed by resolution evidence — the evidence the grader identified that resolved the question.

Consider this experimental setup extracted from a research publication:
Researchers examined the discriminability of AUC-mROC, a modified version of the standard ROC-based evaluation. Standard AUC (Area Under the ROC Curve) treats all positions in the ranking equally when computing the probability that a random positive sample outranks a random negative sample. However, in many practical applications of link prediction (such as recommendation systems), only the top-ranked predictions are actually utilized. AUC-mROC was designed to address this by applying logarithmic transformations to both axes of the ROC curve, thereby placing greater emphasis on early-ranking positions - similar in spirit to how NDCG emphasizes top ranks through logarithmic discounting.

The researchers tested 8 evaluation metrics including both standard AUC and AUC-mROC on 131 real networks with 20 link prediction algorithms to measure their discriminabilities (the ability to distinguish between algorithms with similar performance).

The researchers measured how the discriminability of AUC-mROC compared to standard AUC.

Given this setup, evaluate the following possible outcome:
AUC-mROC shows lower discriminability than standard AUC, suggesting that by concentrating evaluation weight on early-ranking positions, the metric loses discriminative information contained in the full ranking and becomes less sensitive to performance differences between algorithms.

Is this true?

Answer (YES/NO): YES